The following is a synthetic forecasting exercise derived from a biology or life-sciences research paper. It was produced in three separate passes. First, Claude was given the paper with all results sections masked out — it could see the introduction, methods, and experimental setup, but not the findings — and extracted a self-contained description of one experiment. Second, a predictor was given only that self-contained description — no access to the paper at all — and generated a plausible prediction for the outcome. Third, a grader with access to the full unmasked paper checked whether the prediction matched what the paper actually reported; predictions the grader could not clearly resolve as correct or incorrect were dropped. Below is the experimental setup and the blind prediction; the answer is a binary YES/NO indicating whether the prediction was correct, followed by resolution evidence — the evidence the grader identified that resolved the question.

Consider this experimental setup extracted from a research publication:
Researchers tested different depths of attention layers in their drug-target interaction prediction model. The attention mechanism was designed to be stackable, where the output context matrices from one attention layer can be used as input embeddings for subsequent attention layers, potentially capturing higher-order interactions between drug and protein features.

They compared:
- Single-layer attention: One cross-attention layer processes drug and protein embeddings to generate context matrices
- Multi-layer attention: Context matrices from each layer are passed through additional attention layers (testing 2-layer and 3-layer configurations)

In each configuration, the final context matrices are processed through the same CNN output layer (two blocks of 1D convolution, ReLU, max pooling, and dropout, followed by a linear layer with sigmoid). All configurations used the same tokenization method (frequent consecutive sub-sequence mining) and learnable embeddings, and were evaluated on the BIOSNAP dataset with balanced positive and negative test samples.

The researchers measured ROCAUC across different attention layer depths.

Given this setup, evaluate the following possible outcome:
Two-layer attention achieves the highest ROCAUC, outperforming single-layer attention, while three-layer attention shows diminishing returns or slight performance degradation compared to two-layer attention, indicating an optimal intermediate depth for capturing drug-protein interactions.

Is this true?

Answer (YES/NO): NO